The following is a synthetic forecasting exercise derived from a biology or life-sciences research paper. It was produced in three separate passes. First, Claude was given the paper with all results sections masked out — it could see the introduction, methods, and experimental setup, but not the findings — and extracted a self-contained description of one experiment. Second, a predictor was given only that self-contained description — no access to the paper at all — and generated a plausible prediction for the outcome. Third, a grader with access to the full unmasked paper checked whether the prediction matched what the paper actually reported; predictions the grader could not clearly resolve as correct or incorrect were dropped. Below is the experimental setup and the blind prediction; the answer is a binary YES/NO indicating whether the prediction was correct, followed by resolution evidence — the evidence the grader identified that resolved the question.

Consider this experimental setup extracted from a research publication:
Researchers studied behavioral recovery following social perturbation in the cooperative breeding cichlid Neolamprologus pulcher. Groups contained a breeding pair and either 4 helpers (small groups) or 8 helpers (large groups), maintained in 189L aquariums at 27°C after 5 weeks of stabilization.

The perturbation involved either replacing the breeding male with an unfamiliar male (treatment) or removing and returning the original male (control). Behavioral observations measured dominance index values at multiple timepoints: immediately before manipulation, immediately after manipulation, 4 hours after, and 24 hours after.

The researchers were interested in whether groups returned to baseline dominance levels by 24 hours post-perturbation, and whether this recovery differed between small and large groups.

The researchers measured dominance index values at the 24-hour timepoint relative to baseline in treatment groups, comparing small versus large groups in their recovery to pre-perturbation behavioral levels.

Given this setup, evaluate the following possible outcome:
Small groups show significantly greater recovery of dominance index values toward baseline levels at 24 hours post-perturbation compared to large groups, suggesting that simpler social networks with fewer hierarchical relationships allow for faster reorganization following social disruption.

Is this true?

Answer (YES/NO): YES